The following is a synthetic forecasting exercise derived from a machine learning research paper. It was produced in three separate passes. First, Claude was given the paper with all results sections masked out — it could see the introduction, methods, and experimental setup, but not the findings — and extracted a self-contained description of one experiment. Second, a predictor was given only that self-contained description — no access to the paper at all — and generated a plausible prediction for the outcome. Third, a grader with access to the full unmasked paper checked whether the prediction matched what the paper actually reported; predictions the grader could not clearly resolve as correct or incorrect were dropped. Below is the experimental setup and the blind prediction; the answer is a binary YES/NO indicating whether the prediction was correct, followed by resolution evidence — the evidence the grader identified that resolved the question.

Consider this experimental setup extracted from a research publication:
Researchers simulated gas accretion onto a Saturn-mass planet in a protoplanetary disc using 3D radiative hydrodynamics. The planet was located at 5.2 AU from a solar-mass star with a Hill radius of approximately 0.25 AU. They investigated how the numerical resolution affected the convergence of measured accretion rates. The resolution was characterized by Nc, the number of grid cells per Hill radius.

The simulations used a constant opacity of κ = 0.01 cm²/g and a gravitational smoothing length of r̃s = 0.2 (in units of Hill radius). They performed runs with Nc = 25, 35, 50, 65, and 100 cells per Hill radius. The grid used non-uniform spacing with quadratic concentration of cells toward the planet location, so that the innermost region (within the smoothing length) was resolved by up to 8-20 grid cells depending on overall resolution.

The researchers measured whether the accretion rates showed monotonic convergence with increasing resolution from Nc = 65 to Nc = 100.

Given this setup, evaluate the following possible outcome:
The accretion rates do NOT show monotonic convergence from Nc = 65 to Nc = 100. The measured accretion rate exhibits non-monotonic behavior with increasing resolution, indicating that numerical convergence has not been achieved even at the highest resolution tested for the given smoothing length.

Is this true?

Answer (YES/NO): NO